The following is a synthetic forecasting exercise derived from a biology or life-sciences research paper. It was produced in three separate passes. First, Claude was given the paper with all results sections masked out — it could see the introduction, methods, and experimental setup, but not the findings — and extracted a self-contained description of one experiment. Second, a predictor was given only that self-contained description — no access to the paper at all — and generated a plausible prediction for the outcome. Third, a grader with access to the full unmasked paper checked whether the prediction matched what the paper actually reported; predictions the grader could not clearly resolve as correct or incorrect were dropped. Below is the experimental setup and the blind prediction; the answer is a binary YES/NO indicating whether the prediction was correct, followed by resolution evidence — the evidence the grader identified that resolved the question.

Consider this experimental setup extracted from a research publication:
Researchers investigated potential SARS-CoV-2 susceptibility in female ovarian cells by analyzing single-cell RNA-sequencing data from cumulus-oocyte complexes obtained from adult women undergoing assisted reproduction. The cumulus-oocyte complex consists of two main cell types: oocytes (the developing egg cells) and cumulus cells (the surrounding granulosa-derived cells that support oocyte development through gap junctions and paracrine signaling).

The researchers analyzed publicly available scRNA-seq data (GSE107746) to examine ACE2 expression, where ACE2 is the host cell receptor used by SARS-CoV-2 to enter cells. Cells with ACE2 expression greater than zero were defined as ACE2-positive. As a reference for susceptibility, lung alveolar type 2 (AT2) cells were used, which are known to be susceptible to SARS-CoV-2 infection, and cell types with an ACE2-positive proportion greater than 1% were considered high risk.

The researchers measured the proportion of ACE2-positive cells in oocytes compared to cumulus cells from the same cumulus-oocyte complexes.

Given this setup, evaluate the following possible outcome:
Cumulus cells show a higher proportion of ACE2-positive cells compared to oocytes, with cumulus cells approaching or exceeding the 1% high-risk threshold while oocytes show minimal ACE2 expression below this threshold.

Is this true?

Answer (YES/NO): NO